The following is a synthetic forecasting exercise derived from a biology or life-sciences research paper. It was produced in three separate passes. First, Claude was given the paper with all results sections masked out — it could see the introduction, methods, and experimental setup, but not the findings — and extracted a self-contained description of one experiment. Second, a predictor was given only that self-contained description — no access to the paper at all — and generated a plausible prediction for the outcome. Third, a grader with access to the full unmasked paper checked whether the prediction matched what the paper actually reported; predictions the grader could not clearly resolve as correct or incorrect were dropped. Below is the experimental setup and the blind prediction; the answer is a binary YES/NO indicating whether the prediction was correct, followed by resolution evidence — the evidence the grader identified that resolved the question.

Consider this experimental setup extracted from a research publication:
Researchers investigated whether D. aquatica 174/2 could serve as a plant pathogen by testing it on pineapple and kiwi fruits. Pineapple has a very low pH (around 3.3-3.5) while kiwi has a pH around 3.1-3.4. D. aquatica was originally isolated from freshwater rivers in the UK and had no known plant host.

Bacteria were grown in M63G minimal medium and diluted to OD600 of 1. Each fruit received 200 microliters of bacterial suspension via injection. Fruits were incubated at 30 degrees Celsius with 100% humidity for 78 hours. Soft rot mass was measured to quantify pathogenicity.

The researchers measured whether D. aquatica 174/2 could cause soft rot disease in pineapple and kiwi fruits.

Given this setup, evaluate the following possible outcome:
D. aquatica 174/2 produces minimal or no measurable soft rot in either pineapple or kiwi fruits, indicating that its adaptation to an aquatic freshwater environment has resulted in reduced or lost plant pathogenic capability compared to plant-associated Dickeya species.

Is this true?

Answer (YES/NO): NO